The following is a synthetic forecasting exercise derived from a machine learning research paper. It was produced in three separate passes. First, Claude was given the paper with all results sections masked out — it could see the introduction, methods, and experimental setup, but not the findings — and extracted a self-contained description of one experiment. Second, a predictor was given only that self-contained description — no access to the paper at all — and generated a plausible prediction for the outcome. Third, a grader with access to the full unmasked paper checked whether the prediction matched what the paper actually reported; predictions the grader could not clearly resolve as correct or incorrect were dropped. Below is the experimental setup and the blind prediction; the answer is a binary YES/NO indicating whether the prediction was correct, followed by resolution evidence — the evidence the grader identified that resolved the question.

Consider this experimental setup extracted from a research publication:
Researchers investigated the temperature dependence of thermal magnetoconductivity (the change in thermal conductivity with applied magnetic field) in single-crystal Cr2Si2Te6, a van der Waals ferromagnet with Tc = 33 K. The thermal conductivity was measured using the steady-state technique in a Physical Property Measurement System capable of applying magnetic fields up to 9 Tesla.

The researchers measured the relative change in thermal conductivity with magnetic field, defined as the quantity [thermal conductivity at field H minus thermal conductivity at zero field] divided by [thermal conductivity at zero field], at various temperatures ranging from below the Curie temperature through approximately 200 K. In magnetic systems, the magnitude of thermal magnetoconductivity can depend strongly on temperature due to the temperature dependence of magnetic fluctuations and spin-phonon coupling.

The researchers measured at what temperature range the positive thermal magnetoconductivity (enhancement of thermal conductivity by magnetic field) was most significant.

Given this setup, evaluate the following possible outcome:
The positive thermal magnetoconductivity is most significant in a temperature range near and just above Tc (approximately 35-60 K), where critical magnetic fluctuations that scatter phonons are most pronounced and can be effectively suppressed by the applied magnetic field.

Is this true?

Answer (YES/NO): NO